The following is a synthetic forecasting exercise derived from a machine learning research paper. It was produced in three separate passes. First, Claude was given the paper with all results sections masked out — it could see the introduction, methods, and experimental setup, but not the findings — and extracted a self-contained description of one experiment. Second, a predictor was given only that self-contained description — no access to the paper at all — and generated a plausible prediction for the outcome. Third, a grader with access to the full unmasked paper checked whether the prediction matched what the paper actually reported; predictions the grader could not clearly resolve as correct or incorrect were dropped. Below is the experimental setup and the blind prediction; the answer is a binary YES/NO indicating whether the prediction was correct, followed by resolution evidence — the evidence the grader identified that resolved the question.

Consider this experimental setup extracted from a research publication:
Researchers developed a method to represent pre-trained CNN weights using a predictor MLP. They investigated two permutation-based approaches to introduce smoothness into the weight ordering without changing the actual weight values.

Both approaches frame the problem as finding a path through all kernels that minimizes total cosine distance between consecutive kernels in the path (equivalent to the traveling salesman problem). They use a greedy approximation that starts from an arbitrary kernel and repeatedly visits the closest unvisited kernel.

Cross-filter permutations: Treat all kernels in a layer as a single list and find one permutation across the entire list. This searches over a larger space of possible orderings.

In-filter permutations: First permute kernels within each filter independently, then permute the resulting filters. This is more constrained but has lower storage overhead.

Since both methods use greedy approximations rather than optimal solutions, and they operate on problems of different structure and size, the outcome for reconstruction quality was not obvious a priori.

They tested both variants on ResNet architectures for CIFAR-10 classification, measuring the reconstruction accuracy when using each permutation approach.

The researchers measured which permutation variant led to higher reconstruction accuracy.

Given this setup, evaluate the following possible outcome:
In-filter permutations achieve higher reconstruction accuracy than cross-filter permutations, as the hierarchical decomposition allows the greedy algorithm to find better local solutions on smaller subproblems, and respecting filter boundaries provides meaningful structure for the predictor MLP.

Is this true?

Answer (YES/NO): NO